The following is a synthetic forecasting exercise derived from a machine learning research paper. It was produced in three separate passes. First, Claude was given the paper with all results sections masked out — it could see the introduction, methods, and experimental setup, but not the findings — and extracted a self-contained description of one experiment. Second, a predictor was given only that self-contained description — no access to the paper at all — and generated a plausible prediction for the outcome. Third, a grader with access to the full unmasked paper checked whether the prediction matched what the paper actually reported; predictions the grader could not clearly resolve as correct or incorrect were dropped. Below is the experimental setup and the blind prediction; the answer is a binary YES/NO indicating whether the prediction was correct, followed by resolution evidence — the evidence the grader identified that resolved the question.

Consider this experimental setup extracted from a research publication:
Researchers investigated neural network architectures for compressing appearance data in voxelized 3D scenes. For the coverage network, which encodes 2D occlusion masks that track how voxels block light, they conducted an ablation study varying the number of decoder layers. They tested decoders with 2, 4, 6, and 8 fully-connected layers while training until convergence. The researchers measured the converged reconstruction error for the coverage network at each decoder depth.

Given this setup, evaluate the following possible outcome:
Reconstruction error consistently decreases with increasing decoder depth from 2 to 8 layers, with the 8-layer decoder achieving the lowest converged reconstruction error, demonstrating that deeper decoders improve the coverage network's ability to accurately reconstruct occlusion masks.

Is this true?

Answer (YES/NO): NO